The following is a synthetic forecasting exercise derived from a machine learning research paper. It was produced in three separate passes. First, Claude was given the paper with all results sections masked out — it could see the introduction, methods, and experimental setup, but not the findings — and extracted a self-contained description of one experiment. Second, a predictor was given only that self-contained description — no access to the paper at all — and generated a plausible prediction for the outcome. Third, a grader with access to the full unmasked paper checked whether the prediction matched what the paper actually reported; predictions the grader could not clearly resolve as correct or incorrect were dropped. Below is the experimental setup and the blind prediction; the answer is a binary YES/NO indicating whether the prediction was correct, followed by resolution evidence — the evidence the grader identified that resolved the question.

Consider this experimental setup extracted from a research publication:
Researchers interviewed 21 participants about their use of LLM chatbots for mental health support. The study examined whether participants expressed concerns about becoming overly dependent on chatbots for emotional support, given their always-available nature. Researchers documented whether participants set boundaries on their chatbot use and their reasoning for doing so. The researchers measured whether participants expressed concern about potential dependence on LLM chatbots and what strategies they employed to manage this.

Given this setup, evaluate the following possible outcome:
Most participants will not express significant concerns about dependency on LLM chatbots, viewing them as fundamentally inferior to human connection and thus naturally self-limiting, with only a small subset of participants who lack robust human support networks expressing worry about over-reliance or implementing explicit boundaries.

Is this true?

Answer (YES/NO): NO